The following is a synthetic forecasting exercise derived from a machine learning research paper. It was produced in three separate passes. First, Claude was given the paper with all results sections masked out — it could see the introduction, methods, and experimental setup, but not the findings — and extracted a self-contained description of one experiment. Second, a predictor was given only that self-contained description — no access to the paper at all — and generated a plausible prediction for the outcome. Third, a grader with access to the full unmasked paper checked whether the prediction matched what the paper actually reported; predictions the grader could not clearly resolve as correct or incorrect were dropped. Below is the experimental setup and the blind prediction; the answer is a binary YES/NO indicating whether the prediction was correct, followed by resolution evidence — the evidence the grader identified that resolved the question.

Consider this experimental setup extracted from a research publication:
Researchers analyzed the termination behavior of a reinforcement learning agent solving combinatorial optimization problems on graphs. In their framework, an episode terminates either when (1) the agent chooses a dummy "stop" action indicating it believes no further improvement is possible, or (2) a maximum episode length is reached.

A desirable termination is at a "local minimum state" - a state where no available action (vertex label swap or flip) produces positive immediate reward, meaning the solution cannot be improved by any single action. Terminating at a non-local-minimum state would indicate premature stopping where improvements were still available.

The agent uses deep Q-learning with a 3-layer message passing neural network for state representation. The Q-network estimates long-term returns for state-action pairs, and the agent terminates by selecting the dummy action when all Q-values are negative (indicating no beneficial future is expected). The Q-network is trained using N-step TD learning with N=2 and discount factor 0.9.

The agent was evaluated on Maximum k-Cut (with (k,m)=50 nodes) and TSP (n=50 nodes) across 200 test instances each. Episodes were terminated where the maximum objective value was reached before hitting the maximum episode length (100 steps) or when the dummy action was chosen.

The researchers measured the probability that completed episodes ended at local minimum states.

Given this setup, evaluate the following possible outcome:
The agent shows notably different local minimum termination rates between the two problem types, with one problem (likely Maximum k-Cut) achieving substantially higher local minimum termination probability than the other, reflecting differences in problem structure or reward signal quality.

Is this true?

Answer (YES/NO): NO